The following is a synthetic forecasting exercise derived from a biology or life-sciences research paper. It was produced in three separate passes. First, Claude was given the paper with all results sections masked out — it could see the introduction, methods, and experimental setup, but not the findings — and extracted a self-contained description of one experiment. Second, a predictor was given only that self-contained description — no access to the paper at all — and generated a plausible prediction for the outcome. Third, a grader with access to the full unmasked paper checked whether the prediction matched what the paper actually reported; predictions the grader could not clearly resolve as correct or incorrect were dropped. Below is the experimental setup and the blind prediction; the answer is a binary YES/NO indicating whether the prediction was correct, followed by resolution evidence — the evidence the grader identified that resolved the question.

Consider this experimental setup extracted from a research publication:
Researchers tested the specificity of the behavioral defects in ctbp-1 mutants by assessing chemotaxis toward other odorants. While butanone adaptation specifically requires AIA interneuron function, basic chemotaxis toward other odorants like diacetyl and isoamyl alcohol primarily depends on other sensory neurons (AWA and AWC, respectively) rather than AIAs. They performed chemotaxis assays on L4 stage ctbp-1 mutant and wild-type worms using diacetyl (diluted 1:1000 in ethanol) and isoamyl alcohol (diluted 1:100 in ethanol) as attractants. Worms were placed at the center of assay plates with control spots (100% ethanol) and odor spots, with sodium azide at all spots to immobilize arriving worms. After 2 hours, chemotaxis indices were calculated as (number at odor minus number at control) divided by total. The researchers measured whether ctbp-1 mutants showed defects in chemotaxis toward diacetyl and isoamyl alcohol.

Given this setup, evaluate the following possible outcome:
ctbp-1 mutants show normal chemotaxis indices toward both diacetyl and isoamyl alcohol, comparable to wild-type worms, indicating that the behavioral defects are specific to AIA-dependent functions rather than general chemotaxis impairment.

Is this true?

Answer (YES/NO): NO